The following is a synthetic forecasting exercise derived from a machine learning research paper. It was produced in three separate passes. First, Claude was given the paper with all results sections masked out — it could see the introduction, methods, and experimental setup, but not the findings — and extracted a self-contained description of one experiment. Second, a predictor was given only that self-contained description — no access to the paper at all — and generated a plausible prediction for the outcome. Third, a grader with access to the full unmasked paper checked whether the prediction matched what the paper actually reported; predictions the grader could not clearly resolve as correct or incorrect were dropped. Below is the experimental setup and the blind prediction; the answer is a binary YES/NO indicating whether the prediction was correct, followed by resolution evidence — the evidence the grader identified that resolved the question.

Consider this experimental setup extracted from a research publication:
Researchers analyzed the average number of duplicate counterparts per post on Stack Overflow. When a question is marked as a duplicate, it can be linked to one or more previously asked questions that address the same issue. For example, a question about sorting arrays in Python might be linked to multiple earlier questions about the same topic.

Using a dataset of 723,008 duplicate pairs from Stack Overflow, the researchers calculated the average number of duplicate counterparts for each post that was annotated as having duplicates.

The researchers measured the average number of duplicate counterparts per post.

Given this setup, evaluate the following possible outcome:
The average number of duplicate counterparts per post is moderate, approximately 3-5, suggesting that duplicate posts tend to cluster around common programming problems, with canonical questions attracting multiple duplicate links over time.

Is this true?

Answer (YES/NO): NO